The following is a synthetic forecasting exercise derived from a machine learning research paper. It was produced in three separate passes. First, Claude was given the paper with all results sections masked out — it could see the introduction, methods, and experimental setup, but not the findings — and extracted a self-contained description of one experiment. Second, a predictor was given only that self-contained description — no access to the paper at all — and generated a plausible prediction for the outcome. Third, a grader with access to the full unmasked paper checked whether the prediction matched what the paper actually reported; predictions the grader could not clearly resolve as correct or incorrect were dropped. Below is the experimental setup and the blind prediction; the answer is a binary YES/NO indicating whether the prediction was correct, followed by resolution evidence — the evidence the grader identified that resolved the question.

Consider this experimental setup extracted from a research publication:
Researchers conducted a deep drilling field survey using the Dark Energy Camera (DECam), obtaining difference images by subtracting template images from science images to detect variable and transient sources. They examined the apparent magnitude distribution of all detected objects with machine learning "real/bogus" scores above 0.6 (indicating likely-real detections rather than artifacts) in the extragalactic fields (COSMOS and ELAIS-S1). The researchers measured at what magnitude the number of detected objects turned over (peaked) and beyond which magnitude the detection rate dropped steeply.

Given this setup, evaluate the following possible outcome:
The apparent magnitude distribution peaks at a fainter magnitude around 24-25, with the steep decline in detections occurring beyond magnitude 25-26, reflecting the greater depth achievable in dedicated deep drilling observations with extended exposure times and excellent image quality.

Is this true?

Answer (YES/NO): NO